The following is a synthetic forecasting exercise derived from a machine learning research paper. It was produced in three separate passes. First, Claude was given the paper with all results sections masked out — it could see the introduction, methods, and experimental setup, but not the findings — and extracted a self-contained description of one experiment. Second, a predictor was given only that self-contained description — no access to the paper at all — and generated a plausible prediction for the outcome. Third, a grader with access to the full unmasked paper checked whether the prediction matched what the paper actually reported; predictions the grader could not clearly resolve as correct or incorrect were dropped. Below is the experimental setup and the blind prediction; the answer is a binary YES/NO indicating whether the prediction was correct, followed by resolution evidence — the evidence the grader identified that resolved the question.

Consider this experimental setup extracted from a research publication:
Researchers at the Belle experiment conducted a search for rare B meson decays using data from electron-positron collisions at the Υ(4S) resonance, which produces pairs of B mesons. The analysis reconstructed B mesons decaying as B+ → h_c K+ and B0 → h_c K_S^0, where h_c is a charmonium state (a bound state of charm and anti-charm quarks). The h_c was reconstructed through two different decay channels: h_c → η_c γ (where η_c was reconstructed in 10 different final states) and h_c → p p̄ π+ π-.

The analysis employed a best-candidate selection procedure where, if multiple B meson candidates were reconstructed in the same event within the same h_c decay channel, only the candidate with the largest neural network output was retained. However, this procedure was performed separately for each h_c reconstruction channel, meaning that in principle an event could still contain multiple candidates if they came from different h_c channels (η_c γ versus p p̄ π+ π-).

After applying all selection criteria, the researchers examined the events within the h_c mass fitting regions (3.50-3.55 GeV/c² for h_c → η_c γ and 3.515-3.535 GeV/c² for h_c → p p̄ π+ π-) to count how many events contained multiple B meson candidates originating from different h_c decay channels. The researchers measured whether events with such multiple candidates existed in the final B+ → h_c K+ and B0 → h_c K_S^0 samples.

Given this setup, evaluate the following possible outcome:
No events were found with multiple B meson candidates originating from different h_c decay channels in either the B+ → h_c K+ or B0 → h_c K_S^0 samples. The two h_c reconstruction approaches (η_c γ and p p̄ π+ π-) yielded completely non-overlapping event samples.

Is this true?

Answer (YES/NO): YES